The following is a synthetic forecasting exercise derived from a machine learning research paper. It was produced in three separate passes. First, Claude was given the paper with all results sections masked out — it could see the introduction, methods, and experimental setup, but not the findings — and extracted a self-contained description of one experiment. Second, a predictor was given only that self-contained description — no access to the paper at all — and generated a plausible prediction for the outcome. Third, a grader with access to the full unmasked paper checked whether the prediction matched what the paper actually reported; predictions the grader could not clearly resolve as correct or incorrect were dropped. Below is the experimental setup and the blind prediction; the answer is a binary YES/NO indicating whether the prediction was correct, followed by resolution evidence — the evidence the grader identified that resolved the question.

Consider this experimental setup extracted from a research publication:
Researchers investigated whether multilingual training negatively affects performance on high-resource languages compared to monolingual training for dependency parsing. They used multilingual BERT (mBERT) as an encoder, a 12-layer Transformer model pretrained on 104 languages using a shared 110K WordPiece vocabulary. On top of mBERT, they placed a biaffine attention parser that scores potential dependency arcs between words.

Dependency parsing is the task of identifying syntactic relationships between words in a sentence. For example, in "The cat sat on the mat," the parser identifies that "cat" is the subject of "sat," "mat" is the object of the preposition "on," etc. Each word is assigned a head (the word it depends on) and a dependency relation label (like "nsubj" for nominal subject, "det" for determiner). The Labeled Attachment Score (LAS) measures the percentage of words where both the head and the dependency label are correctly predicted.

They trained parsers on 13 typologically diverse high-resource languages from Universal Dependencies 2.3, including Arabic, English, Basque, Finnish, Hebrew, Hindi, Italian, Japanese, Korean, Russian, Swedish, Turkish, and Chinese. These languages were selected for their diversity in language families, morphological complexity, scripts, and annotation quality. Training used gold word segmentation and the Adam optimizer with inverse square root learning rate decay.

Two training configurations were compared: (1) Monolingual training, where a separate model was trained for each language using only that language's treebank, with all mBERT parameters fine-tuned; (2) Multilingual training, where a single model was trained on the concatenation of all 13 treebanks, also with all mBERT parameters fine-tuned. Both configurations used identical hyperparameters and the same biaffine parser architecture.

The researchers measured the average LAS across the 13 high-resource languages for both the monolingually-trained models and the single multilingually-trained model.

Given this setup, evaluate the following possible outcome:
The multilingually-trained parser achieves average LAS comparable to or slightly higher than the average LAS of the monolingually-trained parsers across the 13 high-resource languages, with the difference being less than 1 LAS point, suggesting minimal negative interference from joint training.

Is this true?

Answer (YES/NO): NO